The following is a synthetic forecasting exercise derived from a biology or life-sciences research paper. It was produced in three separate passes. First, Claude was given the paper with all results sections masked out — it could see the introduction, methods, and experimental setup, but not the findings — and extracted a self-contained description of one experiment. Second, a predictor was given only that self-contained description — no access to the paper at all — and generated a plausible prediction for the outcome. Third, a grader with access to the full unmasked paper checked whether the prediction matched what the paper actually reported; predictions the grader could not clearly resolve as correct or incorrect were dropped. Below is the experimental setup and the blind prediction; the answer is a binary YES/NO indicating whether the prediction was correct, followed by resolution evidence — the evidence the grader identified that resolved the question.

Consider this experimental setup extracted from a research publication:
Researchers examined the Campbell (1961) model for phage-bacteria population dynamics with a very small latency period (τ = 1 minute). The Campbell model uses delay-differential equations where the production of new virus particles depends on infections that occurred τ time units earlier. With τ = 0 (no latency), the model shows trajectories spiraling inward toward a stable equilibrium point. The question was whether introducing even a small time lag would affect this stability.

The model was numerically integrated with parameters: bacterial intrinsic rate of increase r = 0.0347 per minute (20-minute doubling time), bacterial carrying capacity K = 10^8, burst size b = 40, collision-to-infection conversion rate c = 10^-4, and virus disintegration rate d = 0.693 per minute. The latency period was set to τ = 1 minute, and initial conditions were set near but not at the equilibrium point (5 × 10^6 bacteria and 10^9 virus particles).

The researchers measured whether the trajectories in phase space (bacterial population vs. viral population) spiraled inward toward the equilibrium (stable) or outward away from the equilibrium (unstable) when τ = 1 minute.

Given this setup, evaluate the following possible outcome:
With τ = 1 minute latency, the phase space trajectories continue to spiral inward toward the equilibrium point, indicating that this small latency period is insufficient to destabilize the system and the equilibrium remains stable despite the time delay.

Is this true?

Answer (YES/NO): NO